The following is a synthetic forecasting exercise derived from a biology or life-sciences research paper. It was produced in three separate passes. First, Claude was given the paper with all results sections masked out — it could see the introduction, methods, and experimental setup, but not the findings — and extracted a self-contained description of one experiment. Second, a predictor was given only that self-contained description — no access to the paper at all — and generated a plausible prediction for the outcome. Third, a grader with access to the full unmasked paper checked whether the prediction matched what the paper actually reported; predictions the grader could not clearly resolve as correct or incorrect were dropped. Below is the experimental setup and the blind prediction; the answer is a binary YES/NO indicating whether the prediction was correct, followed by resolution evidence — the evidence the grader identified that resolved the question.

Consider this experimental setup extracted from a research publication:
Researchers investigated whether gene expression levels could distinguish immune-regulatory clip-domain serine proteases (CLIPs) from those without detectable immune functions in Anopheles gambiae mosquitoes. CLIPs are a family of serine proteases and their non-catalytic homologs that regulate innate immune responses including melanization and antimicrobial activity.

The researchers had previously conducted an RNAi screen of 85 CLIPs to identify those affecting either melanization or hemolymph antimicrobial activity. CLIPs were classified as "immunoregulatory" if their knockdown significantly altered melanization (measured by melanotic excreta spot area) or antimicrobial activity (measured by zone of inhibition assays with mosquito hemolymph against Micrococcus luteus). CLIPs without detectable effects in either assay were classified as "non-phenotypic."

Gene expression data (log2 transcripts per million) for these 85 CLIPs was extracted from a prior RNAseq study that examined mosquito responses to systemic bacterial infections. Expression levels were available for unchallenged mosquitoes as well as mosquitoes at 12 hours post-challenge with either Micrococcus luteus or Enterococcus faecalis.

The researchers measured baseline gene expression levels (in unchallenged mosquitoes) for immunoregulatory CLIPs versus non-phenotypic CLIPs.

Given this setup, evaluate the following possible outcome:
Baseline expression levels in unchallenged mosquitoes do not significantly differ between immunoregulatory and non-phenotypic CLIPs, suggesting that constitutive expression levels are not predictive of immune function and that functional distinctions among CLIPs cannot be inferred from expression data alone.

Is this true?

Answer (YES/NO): NO